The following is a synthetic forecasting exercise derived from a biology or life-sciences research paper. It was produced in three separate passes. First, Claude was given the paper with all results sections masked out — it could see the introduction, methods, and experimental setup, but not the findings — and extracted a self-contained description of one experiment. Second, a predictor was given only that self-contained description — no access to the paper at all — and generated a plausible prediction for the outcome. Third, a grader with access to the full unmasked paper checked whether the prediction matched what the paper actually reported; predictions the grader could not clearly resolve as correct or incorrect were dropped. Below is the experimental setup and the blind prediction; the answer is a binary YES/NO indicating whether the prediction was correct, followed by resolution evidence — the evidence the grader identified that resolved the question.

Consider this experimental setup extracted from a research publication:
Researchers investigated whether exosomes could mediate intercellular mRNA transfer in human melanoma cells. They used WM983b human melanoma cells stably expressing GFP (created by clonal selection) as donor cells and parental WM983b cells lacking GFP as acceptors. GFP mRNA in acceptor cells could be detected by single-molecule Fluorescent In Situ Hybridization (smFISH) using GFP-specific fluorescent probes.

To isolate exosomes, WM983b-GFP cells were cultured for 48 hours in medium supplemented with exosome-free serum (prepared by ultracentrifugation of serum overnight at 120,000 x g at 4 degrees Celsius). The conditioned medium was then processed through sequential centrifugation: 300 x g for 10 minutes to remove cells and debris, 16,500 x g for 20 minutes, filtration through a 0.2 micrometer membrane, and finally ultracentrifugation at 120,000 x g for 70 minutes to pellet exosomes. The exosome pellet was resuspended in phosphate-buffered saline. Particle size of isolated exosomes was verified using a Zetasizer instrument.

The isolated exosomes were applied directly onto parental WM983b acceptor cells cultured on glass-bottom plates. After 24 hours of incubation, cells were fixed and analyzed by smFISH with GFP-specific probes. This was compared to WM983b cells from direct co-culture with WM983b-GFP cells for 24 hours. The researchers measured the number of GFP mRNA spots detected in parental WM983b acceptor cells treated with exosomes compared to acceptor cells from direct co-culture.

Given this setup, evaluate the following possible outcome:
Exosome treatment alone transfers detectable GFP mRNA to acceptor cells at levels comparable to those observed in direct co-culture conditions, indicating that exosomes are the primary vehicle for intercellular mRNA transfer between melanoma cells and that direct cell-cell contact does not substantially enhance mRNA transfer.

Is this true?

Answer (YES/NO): NO